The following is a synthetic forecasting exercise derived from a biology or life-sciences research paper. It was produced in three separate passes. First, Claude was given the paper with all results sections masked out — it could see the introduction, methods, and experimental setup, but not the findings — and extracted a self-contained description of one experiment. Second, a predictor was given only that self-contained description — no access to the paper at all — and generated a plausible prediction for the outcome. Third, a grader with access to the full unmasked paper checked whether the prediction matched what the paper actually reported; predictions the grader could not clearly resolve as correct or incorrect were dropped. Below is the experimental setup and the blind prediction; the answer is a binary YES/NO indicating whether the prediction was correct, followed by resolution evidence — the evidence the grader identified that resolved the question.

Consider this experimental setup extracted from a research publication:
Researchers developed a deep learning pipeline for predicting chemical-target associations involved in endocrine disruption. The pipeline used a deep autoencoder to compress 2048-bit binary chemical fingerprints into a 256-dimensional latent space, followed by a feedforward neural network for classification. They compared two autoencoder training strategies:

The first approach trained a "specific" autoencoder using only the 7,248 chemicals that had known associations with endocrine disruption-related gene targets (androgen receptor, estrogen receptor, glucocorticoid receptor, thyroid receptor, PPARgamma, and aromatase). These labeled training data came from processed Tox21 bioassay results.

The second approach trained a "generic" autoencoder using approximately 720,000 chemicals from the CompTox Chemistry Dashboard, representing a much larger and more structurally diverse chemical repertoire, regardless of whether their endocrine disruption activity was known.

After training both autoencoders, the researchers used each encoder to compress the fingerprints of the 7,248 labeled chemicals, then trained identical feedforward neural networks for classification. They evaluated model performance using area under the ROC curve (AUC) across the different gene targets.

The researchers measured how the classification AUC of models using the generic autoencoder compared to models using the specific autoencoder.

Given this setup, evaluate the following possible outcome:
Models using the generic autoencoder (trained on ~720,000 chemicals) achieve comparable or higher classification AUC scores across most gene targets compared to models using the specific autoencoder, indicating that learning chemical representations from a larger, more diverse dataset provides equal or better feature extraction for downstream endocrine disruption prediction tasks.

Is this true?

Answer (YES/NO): NO